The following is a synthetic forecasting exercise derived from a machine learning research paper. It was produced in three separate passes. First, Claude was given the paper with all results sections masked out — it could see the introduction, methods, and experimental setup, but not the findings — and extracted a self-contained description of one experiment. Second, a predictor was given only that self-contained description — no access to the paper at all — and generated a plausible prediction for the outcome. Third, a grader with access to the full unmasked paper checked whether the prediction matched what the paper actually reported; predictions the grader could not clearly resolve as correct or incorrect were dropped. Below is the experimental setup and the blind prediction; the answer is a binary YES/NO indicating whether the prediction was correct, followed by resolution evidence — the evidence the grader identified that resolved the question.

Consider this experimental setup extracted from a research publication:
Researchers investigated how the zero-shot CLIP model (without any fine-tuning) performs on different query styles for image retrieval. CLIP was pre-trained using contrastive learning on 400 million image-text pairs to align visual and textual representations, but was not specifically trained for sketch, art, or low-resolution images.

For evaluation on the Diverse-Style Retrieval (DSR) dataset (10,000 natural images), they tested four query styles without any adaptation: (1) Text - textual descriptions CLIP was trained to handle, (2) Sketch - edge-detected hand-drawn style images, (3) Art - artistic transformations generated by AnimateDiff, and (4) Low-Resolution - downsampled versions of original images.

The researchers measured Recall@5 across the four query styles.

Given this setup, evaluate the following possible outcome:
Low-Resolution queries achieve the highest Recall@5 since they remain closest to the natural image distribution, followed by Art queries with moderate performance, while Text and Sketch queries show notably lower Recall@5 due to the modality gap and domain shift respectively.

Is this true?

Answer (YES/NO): NO